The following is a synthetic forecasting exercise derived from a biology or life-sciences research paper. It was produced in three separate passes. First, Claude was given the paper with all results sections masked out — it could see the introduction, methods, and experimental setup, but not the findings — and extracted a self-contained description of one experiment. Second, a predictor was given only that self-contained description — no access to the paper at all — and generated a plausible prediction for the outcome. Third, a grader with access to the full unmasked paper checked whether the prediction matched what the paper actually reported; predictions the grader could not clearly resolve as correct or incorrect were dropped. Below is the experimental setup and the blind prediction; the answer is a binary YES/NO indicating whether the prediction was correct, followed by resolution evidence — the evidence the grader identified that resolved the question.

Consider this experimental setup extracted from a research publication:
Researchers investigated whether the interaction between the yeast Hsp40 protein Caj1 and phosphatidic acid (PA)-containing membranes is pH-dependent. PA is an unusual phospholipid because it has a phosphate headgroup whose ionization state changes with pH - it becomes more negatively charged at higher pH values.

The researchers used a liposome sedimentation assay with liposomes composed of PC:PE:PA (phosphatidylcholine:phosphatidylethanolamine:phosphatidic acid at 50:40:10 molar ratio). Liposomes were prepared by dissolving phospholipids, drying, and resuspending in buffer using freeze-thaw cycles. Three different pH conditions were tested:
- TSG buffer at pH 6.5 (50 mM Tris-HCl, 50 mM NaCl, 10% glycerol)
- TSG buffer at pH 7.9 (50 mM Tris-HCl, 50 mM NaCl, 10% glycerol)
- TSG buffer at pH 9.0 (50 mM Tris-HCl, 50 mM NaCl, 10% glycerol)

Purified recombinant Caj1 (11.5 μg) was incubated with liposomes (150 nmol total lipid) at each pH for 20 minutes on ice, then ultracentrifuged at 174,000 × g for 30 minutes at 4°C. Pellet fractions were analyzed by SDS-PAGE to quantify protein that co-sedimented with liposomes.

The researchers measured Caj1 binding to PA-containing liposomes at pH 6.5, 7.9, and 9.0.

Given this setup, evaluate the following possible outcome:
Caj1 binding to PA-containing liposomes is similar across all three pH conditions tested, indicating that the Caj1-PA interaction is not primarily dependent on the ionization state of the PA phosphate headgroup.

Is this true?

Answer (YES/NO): NO